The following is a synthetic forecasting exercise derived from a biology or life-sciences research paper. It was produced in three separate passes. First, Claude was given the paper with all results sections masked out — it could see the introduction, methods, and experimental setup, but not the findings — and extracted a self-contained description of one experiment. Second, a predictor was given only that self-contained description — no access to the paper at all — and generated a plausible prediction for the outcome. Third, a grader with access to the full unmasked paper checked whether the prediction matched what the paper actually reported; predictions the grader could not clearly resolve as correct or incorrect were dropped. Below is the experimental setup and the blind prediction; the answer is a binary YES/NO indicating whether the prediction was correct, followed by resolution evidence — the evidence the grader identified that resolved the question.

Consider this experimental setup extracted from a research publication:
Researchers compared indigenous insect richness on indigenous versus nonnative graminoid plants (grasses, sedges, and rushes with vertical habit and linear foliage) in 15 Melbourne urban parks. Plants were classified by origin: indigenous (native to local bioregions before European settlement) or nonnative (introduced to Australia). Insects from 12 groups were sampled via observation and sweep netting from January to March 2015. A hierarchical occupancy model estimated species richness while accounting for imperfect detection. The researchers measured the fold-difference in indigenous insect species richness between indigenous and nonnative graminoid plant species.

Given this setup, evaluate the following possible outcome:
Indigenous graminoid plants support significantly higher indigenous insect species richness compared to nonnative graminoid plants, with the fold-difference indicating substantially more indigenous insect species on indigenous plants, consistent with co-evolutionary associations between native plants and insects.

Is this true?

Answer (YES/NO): YES